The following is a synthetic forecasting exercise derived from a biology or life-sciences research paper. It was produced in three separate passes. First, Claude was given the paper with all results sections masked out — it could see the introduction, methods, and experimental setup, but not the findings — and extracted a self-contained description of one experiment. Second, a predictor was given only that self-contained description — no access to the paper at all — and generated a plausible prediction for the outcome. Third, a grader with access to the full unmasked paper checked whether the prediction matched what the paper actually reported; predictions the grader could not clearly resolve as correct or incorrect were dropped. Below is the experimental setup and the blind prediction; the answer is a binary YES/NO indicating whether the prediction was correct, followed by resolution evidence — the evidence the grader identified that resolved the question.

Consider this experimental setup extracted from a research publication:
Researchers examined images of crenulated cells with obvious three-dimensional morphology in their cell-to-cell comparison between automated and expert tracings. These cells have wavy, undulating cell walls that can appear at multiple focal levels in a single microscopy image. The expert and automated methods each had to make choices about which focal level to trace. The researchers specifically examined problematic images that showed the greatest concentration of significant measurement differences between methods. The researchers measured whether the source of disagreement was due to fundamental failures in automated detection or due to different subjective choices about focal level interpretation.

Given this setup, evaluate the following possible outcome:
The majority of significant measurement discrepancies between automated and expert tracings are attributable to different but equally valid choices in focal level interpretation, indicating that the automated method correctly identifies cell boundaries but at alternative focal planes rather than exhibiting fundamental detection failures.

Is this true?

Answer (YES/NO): YES